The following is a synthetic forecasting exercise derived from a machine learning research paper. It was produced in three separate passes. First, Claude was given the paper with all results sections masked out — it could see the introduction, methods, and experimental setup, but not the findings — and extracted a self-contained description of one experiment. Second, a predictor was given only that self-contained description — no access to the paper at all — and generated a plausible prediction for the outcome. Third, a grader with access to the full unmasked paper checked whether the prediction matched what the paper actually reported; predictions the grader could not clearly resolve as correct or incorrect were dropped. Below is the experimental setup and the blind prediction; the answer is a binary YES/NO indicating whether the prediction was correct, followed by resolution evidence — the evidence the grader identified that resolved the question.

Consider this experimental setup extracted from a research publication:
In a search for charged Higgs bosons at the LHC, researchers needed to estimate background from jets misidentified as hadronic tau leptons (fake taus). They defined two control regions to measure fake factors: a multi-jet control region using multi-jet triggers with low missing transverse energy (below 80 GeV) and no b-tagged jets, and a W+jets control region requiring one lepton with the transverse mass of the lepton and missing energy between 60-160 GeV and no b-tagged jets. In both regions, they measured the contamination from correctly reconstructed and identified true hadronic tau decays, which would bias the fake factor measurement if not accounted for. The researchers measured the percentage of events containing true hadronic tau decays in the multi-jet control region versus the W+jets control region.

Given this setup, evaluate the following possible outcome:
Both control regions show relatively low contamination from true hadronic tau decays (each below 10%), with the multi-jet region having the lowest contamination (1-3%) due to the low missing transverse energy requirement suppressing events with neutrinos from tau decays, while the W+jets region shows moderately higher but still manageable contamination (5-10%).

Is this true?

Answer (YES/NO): NO